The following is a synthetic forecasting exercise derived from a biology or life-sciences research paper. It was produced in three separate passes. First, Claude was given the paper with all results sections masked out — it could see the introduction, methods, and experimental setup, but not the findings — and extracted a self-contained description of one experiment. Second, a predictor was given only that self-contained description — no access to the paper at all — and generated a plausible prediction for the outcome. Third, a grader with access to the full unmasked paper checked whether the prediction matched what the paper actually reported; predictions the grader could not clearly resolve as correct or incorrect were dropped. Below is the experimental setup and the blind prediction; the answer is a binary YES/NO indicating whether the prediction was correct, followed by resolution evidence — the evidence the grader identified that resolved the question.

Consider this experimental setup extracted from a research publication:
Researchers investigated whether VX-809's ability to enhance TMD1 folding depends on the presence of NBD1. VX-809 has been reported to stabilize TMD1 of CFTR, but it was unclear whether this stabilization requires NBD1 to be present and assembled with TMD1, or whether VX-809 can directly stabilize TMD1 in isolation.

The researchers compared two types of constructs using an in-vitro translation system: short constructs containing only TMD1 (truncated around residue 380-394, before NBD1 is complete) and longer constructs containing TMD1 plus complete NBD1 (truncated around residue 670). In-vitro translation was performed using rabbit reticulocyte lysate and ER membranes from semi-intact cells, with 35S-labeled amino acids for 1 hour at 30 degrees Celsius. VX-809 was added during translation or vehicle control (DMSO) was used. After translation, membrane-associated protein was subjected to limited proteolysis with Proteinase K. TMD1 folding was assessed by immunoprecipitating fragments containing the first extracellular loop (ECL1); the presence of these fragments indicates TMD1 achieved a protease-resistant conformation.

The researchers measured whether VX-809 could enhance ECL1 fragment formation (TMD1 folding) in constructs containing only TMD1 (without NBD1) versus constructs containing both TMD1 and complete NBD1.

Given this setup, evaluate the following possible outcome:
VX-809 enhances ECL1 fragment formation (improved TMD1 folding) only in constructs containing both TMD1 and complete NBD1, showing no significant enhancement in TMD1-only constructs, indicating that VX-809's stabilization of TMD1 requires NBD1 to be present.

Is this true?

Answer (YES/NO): NO